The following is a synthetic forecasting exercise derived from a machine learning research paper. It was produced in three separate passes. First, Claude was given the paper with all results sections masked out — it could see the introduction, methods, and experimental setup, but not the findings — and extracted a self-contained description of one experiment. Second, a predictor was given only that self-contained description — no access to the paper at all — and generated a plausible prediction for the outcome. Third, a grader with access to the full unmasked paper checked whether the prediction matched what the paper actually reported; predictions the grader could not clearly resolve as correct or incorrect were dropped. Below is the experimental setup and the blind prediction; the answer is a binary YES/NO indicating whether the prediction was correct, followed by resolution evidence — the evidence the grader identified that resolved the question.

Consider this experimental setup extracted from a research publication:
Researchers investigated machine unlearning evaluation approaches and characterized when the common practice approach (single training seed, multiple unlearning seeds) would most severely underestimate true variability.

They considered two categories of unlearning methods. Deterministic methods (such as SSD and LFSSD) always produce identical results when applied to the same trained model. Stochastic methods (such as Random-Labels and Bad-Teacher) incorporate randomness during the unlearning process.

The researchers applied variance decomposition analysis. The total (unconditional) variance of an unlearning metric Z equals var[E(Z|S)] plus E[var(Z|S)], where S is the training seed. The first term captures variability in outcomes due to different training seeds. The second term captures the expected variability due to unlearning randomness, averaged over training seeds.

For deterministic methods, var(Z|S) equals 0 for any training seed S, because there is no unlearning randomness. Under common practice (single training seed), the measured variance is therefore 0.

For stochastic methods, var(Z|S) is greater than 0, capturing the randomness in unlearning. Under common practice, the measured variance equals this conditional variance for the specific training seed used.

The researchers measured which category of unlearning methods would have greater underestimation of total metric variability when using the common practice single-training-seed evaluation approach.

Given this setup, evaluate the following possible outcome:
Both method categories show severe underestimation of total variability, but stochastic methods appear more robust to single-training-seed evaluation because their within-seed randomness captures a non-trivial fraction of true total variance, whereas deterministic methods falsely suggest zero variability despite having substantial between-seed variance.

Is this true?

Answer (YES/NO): NO